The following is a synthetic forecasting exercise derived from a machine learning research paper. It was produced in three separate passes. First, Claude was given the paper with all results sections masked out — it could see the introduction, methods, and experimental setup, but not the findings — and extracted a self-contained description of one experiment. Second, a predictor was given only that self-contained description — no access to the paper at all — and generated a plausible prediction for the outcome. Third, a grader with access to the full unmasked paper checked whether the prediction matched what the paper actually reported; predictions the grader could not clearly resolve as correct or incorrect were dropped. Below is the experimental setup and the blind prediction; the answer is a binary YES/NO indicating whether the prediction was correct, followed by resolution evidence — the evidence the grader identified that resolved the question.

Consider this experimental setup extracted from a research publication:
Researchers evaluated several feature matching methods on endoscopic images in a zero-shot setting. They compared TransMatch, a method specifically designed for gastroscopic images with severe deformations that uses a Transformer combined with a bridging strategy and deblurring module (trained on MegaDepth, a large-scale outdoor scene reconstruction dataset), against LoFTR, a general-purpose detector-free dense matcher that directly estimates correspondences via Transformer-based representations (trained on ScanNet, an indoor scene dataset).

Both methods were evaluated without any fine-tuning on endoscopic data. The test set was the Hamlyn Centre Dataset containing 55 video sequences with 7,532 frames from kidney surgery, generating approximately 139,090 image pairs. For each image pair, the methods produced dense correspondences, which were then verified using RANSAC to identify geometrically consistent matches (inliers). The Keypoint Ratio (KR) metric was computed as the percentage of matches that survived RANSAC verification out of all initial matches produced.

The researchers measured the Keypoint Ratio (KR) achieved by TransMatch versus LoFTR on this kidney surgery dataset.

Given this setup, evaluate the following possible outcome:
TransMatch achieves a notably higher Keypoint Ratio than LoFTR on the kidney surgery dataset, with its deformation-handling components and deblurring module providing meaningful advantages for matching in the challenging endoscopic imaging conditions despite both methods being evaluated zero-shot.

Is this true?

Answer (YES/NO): NO